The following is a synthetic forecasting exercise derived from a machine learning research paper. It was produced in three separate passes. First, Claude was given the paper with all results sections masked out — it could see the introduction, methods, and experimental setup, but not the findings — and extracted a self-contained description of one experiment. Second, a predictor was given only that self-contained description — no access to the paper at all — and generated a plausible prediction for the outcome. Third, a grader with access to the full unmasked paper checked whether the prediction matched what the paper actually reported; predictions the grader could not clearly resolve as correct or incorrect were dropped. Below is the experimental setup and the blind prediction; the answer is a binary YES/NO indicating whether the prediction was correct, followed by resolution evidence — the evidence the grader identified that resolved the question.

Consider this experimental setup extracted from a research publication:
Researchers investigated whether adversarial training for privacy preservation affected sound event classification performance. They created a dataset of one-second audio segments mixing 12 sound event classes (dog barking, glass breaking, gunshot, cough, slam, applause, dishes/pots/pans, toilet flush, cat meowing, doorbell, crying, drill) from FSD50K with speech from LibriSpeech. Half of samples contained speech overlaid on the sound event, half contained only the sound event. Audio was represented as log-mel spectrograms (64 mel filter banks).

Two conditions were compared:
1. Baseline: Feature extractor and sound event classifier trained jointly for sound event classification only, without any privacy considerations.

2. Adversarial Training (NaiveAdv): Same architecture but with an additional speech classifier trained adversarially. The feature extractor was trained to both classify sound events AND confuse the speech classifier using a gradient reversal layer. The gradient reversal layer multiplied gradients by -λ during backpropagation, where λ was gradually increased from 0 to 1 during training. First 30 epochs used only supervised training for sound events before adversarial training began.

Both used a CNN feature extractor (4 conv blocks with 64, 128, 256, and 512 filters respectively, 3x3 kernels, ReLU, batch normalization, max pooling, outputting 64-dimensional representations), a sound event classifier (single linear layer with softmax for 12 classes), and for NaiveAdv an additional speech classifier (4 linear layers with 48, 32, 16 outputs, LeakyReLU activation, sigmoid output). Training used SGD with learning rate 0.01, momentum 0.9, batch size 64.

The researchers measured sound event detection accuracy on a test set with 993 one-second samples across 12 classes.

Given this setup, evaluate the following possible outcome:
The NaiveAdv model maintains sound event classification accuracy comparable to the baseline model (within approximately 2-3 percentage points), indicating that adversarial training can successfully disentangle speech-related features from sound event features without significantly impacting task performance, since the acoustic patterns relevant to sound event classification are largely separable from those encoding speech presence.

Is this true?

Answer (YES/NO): YES